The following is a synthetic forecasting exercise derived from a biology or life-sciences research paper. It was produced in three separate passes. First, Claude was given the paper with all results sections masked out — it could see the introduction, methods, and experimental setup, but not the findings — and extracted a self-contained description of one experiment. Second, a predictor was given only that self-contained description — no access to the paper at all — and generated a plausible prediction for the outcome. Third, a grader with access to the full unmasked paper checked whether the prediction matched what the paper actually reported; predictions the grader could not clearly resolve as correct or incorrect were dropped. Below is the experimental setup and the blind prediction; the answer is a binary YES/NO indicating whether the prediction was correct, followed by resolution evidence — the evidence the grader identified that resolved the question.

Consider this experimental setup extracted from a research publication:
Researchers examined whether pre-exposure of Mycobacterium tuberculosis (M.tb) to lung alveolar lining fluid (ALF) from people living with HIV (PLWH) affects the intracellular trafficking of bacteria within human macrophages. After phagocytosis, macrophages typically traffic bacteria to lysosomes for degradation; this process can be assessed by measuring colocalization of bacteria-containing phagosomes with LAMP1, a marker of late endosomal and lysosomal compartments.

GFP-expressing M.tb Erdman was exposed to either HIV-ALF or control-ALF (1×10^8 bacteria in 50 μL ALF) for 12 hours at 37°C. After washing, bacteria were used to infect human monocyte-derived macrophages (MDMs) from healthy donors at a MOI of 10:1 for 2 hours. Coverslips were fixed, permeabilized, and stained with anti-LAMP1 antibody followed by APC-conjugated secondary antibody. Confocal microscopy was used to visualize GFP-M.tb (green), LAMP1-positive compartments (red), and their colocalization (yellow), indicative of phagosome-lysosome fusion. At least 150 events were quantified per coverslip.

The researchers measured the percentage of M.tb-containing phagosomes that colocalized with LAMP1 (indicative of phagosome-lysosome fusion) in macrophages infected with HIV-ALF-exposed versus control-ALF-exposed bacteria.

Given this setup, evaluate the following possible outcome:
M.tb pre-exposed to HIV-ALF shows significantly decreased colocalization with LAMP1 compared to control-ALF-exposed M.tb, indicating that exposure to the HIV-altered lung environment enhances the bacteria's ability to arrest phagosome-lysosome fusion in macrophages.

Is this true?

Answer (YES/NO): YES